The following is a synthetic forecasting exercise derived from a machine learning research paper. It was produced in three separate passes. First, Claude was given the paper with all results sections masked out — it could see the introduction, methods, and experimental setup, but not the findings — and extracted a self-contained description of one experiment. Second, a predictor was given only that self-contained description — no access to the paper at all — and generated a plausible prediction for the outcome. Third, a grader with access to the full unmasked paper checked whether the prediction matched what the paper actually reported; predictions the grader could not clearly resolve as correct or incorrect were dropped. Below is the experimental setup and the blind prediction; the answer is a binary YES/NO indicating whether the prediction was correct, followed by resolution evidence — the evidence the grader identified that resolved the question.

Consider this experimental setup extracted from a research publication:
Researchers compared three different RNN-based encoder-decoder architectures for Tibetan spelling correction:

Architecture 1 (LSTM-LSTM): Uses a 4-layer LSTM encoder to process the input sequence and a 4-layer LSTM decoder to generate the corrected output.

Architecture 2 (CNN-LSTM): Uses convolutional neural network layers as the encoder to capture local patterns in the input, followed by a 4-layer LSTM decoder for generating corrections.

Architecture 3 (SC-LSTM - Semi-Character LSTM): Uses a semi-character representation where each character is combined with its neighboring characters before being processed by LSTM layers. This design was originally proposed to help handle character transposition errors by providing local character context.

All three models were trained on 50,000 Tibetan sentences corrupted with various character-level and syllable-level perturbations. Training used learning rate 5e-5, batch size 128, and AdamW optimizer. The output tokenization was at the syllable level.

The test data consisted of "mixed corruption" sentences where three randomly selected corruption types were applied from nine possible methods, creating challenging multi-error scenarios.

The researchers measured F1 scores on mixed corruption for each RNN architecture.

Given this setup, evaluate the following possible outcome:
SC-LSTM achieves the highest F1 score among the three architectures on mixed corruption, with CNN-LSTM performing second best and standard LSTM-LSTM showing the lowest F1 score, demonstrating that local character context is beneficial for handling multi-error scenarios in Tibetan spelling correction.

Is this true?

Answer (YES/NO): NO